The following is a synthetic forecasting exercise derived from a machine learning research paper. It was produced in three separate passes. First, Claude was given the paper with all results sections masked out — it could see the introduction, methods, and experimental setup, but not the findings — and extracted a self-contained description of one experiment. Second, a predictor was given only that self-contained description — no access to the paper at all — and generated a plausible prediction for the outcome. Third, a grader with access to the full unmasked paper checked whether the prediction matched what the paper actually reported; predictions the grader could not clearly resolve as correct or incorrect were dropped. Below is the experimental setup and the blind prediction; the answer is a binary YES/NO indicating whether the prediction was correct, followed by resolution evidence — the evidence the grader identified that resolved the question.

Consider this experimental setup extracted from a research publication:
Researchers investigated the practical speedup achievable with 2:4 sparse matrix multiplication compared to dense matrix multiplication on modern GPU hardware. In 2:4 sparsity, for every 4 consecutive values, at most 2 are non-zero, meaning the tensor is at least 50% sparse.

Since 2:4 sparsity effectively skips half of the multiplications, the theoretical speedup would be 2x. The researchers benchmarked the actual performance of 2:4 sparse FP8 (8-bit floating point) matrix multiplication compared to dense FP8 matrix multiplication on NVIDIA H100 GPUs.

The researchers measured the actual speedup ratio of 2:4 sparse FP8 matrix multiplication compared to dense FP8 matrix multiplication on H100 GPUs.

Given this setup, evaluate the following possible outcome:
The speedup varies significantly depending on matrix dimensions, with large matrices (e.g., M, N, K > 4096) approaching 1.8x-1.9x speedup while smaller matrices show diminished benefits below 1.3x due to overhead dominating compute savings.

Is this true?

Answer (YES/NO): NO